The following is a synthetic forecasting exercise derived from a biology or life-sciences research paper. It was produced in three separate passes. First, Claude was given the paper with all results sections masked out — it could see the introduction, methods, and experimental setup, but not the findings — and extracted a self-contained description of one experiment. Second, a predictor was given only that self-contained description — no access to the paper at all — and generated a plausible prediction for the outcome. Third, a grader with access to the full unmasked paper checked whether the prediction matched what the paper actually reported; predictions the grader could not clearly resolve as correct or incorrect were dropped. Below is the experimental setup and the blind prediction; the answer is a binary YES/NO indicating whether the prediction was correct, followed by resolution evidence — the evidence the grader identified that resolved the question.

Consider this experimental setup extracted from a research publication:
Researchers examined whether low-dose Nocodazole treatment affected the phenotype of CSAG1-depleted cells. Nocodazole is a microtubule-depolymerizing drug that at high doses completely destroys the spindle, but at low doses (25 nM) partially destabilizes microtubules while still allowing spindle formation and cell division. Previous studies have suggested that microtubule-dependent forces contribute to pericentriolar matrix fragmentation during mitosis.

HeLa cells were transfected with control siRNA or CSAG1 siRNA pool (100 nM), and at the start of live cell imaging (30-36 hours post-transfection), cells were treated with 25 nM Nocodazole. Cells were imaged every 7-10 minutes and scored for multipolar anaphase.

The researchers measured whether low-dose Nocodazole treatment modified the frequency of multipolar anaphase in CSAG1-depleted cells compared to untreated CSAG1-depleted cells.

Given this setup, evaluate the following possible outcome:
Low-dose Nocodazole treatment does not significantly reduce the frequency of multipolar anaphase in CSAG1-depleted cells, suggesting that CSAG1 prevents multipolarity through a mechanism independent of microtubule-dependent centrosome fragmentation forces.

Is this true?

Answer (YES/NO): NO